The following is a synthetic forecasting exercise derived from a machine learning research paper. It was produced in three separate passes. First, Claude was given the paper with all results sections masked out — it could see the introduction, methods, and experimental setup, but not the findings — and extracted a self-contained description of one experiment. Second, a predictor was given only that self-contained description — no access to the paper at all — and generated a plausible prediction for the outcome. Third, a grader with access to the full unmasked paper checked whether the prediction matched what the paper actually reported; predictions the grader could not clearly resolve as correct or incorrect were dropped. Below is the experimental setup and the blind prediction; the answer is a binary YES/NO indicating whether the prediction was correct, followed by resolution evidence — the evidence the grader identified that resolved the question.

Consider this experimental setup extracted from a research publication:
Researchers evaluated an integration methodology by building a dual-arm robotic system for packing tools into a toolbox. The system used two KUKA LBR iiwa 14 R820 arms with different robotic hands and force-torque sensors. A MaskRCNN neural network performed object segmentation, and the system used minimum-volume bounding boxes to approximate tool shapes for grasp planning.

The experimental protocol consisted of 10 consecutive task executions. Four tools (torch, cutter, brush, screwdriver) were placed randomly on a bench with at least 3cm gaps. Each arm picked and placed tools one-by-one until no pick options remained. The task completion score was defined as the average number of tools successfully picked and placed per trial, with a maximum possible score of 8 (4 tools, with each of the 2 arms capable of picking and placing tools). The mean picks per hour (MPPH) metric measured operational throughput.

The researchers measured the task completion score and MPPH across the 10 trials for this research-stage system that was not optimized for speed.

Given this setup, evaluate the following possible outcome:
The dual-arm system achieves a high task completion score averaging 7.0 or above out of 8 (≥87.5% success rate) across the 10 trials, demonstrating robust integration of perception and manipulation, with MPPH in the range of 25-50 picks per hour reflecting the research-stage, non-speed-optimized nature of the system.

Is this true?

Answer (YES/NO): NO